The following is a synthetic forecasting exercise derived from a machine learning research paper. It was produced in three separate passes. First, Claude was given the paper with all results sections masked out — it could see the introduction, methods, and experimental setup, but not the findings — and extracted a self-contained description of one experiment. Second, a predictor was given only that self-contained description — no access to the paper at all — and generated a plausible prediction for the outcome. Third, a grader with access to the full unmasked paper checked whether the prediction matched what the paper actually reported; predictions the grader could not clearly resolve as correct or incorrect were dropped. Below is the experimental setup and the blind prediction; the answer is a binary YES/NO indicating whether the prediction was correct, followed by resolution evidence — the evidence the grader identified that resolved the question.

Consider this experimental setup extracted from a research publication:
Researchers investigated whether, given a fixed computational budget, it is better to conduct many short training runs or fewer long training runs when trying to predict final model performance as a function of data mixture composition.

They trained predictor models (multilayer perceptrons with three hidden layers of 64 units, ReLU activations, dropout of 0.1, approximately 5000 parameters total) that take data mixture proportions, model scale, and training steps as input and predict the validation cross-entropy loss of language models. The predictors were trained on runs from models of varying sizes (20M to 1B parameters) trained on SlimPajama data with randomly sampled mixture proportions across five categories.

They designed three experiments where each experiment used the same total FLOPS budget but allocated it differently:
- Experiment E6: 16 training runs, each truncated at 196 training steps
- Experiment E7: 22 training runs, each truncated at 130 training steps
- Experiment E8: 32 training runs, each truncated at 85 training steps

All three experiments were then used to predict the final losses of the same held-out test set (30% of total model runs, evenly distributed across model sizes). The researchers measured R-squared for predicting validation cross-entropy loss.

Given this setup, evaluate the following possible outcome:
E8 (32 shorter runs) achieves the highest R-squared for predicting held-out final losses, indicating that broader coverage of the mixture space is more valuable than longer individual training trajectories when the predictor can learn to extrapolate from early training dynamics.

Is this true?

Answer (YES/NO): YES